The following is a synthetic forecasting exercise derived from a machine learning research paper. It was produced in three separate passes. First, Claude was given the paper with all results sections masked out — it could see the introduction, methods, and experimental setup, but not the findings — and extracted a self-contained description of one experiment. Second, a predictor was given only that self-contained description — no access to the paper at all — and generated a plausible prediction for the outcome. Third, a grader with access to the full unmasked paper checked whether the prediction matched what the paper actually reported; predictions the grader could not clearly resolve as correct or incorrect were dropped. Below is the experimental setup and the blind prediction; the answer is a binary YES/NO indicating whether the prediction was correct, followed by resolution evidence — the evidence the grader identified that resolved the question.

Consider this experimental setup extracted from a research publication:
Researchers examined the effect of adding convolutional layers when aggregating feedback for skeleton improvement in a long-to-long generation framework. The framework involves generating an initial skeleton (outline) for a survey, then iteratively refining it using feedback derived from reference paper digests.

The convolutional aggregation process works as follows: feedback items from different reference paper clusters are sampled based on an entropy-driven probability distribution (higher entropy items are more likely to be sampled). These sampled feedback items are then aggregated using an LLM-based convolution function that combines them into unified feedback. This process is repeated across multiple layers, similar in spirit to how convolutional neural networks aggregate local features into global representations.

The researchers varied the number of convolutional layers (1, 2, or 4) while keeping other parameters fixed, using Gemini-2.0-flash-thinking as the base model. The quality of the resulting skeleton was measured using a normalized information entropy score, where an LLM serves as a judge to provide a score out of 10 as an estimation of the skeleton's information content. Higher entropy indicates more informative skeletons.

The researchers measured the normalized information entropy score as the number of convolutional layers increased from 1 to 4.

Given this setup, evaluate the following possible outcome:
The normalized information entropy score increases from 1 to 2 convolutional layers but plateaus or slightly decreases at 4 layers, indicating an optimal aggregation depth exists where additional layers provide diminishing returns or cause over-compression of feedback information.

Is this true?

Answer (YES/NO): NO